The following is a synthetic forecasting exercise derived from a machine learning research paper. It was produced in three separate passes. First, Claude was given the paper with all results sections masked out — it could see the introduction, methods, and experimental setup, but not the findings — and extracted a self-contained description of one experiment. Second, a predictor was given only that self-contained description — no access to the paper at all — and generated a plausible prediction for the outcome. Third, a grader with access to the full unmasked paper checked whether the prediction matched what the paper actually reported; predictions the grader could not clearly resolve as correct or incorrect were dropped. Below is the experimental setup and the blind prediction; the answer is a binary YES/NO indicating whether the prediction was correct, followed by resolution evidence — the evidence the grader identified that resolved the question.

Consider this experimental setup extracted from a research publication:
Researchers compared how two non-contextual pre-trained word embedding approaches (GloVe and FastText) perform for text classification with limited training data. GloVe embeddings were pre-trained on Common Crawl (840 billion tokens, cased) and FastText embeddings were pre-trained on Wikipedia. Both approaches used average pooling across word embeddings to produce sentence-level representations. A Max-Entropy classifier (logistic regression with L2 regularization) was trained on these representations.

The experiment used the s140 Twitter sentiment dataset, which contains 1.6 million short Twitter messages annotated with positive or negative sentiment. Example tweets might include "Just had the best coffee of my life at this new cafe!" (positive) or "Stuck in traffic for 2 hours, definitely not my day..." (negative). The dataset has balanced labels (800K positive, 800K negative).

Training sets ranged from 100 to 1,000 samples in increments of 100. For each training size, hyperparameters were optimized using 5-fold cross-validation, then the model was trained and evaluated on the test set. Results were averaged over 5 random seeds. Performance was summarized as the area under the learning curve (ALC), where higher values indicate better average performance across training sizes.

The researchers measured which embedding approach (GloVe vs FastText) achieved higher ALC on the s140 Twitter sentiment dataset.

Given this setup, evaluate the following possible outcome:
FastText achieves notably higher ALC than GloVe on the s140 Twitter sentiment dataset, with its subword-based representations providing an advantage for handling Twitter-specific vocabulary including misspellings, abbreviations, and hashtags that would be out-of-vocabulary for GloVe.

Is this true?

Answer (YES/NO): NO